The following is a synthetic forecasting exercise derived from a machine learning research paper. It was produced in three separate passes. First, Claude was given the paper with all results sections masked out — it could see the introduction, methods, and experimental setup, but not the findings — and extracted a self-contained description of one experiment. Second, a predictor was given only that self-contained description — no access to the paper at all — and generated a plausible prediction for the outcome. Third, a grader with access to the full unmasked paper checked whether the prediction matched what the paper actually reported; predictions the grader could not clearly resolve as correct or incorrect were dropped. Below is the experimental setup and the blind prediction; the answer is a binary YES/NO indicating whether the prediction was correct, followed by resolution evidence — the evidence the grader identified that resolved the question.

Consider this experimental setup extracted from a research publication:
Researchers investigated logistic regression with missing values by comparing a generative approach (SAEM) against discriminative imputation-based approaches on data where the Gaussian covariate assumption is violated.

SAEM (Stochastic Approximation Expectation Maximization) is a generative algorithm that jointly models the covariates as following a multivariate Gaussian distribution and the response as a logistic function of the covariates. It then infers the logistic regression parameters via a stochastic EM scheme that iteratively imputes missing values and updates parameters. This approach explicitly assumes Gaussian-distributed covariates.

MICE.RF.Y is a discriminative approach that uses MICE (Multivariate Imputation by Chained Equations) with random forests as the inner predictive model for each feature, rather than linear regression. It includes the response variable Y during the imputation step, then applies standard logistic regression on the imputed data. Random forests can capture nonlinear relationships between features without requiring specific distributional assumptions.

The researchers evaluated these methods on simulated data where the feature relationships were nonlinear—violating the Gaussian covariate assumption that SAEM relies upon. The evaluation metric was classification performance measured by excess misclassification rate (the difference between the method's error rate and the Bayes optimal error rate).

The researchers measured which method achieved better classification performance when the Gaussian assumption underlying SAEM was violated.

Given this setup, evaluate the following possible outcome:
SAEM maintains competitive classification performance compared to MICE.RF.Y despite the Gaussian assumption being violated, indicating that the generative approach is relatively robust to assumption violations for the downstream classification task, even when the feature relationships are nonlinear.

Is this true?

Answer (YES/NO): NO